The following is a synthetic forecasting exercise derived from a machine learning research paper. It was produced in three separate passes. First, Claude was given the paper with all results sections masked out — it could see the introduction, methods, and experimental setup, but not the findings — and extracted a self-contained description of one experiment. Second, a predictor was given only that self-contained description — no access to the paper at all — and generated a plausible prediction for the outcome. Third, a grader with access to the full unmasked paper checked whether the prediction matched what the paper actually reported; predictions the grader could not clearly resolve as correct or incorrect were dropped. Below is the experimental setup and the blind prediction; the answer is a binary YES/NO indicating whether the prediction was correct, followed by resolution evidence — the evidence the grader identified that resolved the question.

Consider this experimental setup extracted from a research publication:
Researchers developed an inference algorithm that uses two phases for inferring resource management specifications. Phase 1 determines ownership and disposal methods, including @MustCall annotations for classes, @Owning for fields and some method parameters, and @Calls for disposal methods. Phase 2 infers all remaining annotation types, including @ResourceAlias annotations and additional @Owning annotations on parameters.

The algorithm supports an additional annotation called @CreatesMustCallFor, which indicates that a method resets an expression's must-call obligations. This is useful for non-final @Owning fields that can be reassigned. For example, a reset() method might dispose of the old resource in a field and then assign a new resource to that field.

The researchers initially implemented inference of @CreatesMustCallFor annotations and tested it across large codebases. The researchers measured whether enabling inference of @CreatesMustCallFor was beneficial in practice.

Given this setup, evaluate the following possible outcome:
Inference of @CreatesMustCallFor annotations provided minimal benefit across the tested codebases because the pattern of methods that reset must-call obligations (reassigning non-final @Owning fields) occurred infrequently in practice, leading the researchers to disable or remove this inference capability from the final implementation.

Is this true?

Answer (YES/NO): NO